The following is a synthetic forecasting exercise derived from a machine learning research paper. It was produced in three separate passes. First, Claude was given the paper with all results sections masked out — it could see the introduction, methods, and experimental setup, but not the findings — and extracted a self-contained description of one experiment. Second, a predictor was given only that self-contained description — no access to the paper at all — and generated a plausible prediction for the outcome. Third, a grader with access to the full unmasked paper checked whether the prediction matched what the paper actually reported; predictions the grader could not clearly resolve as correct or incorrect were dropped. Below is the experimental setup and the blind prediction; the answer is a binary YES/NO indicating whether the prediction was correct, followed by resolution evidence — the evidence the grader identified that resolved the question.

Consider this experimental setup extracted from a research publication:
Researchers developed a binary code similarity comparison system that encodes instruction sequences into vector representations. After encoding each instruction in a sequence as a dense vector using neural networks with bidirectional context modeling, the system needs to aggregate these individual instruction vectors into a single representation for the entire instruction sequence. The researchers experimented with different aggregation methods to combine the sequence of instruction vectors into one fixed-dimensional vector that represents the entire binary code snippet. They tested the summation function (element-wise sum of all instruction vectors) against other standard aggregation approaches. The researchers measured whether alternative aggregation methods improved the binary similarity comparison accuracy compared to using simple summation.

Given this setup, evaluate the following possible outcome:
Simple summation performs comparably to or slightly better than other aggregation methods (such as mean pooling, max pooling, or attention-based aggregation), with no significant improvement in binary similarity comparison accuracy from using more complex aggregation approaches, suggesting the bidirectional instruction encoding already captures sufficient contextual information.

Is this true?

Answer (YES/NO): YES